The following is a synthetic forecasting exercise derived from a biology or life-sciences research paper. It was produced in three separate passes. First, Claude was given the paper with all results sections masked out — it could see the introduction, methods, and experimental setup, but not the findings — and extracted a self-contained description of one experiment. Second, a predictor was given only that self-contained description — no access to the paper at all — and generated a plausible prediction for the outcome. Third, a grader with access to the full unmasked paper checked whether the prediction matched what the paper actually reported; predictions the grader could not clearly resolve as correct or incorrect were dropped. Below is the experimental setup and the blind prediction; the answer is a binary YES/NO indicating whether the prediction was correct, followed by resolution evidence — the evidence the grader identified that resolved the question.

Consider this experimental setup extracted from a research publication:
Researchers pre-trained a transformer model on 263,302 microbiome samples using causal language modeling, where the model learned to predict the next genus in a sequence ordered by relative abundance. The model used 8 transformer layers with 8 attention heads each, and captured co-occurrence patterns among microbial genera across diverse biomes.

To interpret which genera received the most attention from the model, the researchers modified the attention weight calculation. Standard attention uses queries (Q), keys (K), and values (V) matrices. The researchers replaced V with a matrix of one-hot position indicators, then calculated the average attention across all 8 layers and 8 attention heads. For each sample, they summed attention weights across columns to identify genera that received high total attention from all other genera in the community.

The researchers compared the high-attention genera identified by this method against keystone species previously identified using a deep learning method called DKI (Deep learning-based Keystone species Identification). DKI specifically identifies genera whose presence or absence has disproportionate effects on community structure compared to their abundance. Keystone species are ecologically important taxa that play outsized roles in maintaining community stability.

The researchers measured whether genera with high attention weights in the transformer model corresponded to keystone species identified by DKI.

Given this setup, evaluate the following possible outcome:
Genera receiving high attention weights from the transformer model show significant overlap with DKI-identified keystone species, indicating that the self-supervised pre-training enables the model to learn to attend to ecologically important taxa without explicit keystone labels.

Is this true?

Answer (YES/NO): YES